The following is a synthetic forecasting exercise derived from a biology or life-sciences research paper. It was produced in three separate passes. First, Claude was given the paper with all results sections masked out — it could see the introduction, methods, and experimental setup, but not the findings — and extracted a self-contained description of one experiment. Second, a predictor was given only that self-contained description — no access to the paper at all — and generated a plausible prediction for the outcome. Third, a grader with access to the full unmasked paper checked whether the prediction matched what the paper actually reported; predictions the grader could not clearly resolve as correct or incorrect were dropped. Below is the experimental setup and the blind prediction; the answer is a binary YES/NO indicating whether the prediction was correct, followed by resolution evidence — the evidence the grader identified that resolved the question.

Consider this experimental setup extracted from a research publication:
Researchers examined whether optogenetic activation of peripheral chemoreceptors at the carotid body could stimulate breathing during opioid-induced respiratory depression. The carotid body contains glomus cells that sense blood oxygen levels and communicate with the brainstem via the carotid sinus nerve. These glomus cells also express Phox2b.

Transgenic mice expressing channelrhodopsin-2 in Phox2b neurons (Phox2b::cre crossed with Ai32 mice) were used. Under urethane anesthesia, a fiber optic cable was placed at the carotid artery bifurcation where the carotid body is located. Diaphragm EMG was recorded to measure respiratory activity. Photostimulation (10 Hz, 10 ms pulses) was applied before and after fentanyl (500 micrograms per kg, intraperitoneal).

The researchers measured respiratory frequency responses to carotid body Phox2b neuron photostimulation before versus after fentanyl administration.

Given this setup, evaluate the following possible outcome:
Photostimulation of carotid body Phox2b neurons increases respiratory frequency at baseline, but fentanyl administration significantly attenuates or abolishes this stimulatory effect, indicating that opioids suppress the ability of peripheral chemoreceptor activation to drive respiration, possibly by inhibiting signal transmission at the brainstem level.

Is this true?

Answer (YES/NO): YES